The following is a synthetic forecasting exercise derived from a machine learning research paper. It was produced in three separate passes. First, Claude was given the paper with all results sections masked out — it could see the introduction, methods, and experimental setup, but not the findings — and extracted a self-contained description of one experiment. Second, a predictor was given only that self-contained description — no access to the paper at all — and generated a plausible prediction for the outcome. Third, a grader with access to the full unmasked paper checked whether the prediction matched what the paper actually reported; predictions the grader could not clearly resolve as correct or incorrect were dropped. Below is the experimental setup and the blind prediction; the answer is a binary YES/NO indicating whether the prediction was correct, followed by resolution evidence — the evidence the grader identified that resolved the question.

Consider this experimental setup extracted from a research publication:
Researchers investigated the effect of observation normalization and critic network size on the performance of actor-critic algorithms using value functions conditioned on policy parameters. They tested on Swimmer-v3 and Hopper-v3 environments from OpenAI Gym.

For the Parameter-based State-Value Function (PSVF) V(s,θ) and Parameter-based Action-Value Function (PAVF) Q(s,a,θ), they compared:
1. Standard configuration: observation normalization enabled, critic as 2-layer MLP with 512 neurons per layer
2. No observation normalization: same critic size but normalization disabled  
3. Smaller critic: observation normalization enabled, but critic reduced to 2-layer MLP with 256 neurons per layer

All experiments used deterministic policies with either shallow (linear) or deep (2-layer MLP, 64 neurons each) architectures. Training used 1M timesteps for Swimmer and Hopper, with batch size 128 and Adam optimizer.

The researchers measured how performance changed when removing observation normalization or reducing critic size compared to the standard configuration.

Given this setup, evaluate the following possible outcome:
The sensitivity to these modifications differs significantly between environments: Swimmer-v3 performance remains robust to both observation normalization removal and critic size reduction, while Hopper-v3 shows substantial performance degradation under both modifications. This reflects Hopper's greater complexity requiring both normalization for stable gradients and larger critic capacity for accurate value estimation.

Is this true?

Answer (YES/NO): NO